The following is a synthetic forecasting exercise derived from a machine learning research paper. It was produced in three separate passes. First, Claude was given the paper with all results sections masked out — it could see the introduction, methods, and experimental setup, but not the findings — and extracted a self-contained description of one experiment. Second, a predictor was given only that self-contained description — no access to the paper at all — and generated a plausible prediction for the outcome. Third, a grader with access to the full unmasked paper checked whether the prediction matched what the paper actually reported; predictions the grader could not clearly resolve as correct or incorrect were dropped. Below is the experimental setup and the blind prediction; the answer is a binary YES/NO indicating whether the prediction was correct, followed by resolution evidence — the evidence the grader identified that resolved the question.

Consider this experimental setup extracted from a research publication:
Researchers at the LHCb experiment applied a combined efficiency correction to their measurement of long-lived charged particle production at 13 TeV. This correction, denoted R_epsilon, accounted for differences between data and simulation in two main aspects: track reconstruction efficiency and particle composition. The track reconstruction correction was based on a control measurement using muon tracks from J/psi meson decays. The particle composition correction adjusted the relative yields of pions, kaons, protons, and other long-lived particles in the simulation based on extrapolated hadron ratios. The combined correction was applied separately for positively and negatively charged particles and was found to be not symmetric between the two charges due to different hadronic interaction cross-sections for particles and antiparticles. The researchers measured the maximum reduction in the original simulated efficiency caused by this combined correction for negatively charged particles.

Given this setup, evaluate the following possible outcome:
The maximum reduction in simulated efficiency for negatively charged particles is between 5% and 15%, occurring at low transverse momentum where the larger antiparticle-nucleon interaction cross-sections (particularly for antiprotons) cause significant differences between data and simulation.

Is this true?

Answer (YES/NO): NO